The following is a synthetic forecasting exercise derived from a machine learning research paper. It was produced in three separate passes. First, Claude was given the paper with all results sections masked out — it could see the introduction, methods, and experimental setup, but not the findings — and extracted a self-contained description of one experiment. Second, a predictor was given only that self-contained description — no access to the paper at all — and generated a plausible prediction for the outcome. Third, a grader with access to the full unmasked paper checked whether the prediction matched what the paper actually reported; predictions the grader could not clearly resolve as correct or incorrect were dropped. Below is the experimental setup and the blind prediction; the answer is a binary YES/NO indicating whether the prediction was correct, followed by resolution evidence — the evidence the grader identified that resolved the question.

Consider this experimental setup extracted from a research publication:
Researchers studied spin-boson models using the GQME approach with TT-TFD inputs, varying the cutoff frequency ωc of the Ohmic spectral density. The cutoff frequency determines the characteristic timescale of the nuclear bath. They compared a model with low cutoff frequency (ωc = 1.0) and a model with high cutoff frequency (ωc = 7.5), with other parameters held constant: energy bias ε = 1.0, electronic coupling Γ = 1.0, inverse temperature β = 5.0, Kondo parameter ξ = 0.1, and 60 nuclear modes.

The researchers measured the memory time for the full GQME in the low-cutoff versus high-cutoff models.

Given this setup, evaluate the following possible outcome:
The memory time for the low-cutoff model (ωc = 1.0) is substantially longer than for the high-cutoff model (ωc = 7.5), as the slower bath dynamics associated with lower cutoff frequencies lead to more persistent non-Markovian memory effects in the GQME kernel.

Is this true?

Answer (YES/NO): NO